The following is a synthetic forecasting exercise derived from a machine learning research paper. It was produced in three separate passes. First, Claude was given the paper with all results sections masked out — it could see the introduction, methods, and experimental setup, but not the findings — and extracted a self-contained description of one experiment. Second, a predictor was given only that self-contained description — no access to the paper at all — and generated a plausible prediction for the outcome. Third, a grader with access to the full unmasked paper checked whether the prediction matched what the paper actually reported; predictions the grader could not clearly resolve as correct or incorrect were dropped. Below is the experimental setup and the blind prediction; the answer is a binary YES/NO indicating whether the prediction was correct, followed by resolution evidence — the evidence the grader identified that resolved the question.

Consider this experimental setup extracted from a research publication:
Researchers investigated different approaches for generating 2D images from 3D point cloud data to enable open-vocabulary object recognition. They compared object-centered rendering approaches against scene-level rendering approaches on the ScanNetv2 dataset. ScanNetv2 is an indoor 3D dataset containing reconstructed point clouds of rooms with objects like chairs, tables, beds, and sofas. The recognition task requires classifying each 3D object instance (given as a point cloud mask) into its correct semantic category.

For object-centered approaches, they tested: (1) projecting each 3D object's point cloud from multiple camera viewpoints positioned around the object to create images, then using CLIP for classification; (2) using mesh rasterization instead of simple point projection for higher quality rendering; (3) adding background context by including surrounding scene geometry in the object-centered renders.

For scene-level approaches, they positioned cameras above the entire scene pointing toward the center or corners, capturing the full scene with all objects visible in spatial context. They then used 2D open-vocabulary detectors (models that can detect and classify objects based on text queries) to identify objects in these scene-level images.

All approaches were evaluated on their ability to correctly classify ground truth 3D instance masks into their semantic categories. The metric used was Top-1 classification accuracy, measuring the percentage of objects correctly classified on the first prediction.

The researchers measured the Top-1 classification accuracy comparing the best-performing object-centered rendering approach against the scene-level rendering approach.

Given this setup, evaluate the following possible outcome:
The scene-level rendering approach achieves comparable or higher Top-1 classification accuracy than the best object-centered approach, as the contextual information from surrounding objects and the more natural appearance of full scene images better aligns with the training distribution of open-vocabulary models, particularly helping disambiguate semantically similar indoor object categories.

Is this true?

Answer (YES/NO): YES